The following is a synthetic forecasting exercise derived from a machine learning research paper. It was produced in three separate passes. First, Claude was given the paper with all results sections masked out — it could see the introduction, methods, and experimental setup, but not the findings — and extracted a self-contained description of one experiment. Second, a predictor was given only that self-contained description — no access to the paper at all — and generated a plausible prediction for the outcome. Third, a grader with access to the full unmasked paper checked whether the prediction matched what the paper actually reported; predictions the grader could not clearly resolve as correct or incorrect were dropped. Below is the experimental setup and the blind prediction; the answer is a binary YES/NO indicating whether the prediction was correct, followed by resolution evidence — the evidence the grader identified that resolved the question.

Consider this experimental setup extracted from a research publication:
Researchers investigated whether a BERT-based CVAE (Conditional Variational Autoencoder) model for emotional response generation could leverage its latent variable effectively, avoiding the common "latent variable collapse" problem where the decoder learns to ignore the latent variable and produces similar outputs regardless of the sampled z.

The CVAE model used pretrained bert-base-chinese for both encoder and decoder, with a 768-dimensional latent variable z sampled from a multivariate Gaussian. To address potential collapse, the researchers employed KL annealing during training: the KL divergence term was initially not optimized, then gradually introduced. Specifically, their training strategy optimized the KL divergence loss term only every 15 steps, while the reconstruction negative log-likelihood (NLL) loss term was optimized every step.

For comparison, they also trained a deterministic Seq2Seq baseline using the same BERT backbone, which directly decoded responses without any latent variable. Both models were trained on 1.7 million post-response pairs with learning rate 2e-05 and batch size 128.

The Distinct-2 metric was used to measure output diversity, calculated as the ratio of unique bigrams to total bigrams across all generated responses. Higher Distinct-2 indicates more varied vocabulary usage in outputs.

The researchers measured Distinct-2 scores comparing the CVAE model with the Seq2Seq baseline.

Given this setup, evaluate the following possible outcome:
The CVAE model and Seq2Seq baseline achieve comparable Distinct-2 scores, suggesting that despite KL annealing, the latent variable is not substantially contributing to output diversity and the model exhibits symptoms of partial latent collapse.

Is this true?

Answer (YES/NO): NO